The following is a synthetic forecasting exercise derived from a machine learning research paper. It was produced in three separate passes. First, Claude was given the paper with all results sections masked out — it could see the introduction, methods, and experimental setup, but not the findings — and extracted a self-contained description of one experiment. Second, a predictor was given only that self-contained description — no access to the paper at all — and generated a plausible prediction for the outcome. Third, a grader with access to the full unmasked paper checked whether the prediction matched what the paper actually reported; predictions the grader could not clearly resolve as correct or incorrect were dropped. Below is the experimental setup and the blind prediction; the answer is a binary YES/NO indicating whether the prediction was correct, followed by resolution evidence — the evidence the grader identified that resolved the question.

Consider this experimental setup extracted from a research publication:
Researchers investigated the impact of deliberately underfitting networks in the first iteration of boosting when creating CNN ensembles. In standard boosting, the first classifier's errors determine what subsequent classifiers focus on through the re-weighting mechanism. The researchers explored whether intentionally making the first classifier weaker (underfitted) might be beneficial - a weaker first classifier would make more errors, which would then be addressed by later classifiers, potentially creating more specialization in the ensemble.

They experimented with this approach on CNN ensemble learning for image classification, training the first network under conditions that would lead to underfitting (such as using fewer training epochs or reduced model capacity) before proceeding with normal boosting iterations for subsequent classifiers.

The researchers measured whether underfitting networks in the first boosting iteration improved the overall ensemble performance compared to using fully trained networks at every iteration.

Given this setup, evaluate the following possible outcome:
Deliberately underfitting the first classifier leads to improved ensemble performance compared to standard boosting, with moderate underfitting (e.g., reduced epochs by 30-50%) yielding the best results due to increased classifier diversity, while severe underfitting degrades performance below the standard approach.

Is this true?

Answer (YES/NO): NO